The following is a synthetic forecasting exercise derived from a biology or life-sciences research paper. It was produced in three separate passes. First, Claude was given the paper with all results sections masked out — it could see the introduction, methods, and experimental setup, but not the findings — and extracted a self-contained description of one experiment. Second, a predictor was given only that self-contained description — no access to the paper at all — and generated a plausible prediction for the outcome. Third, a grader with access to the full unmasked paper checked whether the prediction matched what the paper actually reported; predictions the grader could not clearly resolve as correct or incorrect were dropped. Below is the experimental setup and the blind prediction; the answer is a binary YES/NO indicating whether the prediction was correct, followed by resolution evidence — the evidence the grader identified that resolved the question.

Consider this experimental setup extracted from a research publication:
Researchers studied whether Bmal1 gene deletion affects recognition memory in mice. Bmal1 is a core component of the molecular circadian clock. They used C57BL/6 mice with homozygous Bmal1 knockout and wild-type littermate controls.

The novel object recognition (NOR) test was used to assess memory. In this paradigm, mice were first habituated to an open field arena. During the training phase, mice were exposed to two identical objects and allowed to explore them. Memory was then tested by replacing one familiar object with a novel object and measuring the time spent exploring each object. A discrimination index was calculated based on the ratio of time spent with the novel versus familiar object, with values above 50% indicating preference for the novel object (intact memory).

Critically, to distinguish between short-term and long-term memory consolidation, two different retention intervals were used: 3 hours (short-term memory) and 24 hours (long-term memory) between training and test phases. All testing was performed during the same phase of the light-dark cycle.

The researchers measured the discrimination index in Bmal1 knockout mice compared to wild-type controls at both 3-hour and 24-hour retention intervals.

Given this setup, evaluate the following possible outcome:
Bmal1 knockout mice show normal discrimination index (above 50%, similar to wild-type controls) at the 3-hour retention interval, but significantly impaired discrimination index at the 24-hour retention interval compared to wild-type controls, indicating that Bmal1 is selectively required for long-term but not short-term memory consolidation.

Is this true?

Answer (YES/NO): NO